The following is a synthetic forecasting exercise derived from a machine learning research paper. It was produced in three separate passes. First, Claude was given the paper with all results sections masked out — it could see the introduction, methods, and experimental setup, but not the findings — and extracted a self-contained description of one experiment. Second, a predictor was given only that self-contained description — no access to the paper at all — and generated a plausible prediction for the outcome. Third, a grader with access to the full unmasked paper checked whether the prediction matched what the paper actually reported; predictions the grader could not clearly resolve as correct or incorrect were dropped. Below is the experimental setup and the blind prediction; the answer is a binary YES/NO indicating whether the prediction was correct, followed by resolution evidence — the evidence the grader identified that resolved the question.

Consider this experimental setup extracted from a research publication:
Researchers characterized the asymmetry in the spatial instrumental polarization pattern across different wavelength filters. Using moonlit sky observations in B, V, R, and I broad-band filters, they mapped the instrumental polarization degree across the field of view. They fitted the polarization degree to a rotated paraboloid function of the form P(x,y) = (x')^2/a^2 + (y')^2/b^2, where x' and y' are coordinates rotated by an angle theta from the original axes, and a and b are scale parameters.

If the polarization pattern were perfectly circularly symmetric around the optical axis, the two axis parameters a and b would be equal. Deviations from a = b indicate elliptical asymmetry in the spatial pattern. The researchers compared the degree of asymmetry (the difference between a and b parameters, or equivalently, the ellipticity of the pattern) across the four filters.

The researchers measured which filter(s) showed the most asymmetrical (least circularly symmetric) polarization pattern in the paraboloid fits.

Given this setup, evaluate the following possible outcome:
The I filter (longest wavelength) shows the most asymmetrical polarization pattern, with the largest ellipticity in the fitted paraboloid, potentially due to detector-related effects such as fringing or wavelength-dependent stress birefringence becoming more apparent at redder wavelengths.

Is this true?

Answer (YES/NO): NO